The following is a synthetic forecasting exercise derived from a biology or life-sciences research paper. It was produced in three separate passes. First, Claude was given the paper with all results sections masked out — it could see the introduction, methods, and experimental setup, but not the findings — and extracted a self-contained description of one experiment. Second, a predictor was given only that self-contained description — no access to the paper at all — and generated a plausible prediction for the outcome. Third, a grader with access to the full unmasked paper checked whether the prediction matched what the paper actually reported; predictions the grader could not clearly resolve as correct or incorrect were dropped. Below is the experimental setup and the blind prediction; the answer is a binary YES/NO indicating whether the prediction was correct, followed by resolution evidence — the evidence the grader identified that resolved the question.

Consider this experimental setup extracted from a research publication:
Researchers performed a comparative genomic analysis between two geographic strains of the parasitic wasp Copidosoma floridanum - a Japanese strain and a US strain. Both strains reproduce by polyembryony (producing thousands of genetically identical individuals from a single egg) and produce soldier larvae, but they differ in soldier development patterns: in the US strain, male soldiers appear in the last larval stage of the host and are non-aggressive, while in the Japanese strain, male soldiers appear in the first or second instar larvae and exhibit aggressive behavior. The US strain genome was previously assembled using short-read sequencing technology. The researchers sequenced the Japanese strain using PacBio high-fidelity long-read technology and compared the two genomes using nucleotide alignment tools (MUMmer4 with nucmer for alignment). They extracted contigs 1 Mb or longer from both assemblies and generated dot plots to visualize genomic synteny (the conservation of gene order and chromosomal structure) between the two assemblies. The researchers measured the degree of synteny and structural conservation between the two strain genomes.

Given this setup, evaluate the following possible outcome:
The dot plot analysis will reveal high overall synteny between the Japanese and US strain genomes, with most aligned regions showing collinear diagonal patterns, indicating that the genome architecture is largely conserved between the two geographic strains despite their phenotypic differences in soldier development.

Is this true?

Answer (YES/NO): YES